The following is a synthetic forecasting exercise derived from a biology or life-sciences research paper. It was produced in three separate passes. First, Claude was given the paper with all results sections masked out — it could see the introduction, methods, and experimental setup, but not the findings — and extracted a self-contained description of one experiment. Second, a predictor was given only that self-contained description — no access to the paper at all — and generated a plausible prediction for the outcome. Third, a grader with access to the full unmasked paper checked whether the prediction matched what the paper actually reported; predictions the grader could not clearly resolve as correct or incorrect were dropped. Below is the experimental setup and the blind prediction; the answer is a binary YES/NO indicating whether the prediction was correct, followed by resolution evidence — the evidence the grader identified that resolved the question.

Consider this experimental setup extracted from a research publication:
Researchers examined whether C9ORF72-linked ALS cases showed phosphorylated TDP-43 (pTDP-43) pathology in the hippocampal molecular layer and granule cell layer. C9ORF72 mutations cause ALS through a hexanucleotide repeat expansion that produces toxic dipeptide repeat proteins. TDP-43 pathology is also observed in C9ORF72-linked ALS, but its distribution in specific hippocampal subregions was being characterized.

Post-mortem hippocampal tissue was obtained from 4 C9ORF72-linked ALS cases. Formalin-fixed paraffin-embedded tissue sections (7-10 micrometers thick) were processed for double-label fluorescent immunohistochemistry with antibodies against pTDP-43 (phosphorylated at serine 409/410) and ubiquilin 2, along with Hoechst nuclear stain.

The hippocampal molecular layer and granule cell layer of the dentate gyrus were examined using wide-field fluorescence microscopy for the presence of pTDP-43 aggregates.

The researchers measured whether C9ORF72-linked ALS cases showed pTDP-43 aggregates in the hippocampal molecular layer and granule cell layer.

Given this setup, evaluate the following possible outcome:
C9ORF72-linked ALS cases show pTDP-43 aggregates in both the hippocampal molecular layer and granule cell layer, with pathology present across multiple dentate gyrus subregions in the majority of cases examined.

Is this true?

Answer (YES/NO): NO